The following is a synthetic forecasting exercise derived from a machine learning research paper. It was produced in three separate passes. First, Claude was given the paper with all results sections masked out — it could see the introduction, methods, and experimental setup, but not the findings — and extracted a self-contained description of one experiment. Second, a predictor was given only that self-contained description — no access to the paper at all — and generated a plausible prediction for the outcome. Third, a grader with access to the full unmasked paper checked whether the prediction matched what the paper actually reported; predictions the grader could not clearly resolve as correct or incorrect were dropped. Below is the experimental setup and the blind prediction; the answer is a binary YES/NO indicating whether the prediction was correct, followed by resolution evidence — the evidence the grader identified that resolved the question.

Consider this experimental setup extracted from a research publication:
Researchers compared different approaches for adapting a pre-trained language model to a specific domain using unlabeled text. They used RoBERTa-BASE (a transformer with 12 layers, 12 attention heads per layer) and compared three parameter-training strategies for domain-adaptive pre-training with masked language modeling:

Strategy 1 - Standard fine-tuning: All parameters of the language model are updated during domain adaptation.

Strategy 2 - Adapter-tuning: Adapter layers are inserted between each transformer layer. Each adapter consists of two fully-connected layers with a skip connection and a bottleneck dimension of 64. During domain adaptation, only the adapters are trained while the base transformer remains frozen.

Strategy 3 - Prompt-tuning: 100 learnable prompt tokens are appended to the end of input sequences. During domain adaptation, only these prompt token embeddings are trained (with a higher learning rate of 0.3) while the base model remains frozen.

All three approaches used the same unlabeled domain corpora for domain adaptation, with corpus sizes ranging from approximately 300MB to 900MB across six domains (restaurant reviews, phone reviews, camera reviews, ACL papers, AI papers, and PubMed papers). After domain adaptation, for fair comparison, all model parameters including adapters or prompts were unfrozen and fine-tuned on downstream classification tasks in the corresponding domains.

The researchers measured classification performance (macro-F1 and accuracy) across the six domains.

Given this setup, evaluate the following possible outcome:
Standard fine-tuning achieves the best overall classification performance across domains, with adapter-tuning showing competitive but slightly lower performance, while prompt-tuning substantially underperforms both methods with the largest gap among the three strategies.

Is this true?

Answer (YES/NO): NO